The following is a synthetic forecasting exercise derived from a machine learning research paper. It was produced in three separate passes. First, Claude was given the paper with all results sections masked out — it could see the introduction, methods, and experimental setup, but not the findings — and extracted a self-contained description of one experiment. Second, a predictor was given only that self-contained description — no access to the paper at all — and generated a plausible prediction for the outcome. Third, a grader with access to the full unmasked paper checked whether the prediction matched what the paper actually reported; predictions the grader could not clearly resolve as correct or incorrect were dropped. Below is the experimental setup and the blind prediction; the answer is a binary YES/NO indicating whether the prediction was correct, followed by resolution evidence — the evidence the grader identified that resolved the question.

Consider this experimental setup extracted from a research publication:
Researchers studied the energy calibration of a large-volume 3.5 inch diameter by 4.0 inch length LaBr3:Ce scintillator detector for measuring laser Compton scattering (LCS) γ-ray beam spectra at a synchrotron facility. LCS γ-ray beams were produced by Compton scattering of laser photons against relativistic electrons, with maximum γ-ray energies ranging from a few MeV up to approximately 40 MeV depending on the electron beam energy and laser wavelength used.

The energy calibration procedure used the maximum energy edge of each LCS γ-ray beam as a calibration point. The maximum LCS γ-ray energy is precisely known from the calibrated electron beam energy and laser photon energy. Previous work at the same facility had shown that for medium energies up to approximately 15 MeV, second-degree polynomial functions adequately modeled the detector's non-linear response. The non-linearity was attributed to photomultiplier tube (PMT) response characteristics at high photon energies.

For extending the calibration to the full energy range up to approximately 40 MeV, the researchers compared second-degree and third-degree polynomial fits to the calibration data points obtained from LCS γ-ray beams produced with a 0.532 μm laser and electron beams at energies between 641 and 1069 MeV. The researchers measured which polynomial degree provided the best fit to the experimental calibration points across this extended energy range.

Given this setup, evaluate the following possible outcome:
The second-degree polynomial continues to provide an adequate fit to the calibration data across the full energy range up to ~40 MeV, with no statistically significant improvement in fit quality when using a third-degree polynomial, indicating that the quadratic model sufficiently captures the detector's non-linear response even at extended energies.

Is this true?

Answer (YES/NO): NO